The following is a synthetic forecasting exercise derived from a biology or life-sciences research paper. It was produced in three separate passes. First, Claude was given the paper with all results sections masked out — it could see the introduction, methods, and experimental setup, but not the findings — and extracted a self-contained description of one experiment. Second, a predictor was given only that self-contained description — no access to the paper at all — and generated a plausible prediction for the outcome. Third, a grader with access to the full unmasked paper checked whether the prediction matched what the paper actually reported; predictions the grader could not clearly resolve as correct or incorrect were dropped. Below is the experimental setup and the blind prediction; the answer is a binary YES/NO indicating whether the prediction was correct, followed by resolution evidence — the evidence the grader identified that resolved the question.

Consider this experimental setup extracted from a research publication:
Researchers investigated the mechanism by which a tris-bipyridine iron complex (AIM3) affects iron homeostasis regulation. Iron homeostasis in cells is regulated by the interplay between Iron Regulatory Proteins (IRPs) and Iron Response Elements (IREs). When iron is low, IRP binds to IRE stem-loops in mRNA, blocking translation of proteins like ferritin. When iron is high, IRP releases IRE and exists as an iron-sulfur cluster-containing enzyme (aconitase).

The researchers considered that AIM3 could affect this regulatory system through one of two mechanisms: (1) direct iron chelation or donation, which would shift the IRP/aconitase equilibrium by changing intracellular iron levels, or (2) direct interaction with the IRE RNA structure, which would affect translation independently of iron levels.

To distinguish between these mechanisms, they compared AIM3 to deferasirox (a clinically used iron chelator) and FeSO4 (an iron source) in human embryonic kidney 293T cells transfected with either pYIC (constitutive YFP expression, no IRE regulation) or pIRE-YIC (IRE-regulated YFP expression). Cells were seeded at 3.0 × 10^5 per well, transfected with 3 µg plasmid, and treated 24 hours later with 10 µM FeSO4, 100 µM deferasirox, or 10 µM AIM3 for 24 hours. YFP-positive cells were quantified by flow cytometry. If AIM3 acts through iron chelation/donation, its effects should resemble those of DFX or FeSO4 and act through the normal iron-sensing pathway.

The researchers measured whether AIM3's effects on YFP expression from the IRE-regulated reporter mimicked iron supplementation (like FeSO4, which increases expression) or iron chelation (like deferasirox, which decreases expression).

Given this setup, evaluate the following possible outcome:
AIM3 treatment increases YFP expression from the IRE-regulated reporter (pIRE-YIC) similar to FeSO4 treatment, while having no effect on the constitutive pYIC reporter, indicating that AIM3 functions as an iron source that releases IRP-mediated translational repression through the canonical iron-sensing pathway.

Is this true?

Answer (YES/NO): NO